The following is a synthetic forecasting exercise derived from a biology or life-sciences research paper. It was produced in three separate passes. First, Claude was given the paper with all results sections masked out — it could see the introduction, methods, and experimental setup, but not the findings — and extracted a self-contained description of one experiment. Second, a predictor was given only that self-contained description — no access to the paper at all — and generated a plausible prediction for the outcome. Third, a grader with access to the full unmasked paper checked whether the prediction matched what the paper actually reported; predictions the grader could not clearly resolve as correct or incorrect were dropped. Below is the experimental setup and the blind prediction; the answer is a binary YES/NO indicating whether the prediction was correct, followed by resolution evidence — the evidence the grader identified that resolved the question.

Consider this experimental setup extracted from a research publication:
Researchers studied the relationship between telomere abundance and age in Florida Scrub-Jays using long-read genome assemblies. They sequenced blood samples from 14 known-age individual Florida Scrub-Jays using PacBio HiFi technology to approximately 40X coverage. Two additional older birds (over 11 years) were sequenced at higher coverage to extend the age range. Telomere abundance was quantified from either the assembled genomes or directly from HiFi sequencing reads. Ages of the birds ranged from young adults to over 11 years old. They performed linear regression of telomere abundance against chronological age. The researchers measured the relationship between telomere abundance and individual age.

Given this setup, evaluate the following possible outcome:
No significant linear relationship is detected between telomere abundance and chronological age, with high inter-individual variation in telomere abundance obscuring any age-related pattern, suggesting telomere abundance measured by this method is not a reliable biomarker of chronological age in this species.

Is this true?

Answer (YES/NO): NO